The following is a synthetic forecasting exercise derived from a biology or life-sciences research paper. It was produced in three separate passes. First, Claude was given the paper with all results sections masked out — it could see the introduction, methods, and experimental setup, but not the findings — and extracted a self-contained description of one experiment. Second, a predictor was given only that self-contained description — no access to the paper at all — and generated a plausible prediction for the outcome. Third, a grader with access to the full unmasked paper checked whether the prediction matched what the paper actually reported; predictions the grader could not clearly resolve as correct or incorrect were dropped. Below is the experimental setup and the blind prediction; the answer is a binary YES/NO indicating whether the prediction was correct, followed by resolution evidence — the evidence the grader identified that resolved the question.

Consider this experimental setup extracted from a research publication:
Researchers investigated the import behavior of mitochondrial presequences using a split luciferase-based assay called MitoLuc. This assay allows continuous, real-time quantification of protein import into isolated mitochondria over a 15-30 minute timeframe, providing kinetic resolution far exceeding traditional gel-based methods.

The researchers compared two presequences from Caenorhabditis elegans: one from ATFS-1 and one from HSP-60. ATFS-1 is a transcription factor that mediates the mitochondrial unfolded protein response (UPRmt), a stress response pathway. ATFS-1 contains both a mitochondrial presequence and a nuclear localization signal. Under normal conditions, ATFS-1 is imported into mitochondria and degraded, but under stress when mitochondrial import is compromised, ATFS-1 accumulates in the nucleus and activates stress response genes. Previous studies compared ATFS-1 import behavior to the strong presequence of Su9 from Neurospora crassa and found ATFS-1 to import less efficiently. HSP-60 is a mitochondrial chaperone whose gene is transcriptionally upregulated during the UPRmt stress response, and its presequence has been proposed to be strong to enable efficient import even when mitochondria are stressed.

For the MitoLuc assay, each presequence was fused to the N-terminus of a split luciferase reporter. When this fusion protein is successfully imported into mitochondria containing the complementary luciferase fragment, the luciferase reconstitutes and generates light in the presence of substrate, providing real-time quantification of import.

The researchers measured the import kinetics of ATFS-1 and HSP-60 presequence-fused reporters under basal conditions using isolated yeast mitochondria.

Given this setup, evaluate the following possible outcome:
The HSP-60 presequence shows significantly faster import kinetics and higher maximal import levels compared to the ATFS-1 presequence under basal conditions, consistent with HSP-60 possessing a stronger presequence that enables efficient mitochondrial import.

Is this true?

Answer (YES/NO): NO